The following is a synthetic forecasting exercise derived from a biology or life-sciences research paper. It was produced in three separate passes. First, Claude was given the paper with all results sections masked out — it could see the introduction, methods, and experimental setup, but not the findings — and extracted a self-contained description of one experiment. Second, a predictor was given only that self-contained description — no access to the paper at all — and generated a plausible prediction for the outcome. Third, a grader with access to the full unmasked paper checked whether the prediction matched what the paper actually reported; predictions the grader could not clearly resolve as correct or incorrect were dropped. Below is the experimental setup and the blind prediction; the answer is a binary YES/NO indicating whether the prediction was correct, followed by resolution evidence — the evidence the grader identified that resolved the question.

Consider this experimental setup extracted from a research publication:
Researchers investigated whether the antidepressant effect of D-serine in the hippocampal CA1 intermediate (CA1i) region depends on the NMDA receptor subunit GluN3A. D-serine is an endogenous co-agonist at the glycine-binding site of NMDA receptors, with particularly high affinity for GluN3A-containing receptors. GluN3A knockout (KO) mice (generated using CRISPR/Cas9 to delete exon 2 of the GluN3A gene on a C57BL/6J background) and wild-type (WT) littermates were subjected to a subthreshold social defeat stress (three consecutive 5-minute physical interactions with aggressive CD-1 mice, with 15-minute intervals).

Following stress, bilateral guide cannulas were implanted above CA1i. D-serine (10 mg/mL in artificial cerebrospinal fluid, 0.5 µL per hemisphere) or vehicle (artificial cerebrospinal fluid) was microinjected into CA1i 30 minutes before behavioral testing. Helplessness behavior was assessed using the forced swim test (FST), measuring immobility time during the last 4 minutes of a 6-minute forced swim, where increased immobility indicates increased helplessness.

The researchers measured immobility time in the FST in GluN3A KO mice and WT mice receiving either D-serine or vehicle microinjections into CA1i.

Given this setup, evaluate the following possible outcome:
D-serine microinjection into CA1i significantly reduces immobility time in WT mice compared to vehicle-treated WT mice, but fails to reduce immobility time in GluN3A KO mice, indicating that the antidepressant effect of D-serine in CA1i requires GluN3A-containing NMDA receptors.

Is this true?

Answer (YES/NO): NO